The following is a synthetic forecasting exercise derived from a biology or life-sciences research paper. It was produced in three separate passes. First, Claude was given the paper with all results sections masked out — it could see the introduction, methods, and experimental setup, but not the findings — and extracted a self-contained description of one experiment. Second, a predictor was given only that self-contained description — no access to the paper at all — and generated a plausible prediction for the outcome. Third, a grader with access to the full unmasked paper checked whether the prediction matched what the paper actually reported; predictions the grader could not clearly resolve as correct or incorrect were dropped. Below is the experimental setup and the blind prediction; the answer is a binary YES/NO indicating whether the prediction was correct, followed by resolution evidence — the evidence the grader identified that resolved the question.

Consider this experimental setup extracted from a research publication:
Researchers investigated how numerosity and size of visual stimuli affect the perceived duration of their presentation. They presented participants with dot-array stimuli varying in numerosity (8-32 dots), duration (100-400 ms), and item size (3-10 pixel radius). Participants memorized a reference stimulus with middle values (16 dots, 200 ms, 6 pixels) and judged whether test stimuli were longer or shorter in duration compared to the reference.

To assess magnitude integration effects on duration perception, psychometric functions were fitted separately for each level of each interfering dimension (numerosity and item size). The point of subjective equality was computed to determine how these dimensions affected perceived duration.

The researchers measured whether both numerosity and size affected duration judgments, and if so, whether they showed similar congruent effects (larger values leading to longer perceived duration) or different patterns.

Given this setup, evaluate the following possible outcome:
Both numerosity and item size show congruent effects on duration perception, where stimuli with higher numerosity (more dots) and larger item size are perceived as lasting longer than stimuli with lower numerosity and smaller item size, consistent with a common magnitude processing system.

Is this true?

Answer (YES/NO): NO